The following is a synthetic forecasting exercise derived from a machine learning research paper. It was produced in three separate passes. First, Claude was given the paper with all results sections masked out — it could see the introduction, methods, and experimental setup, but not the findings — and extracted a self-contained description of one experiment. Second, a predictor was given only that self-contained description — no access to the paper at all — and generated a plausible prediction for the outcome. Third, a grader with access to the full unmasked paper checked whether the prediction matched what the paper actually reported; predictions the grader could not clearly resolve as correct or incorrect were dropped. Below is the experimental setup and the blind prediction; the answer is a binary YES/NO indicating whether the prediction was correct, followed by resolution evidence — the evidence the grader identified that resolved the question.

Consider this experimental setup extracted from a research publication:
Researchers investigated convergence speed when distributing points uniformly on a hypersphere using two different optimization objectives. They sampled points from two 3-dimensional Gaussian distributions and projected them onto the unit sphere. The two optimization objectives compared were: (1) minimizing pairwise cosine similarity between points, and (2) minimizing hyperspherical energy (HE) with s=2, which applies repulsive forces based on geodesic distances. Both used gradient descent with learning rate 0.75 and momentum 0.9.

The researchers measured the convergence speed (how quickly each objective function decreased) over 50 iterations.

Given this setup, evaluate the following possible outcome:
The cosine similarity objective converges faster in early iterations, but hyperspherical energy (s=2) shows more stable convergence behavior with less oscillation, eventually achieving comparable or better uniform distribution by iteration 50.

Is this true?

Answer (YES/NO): NO